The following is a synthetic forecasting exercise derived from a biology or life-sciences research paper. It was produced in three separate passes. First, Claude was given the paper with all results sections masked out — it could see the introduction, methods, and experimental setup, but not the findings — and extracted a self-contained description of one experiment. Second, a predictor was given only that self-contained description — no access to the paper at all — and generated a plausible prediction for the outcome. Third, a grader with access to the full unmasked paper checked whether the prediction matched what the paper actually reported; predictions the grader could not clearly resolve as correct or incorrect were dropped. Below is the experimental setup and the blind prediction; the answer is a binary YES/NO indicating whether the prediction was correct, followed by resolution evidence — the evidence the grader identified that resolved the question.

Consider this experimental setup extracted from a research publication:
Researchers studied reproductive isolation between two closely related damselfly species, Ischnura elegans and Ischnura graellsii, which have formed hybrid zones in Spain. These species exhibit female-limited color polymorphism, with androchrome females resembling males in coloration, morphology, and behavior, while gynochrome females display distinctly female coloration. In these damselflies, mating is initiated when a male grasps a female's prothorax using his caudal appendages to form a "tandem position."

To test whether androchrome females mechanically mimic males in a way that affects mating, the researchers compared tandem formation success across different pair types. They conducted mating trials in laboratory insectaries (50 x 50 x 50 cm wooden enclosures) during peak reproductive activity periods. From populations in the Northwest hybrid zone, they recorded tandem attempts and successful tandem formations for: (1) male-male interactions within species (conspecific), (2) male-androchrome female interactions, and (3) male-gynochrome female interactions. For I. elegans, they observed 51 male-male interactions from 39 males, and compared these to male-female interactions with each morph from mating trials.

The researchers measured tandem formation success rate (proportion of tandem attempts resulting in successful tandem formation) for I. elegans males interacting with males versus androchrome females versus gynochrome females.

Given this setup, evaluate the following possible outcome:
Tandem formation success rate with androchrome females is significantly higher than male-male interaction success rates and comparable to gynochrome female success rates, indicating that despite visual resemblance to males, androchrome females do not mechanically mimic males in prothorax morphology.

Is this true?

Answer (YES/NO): NO